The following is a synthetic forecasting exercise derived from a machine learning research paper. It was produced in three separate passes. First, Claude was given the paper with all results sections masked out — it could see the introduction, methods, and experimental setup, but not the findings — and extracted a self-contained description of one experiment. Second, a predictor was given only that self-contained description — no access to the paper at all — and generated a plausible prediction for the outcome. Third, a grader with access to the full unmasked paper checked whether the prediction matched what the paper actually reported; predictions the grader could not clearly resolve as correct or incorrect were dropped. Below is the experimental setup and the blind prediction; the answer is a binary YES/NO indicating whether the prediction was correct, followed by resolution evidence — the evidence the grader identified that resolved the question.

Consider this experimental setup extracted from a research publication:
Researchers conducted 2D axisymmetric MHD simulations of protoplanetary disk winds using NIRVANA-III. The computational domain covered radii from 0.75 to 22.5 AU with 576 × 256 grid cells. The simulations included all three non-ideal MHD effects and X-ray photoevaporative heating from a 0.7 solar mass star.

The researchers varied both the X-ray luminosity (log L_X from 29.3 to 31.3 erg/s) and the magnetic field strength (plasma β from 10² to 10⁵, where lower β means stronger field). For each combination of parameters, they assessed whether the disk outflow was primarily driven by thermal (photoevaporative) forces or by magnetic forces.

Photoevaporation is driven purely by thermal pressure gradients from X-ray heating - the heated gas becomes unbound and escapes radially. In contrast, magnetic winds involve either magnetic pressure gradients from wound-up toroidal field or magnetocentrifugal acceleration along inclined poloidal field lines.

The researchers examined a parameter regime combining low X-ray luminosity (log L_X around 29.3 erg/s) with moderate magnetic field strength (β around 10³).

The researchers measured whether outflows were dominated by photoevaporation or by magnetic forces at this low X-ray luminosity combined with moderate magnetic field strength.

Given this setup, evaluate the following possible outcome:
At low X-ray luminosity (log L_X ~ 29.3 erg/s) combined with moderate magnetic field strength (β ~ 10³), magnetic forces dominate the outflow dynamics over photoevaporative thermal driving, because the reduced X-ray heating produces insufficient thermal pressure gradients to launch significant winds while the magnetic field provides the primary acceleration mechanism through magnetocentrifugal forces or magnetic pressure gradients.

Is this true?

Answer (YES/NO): YES